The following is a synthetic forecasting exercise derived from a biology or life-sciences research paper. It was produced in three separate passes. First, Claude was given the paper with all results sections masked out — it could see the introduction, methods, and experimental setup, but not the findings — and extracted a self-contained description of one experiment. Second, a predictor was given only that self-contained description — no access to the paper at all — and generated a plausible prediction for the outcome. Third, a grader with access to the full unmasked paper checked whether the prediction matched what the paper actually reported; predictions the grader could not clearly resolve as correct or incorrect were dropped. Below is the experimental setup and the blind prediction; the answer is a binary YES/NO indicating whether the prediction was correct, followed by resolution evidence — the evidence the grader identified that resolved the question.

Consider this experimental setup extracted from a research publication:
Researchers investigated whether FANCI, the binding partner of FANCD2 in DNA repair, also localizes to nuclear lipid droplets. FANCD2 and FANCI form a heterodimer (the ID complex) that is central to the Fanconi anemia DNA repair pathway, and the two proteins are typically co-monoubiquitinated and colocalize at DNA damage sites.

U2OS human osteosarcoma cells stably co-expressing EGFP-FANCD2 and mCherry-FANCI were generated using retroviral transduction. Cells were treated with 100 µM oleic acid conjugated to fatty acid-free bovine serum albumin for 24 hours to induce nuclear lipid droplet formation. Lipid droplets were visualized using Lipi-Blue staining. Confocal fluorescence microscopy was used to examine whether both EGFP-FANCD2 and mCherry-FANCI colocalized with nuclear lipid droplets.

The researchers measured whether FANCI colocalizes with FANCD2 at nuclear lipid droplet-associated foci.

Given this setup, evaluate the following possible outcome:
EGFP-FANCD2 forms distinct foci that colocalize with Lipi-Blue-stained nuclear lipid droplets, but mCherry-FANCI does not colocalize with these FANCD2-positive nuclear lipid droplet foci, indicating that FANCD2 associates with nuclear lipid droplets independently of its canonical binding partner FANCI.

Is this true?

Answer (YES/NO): YES